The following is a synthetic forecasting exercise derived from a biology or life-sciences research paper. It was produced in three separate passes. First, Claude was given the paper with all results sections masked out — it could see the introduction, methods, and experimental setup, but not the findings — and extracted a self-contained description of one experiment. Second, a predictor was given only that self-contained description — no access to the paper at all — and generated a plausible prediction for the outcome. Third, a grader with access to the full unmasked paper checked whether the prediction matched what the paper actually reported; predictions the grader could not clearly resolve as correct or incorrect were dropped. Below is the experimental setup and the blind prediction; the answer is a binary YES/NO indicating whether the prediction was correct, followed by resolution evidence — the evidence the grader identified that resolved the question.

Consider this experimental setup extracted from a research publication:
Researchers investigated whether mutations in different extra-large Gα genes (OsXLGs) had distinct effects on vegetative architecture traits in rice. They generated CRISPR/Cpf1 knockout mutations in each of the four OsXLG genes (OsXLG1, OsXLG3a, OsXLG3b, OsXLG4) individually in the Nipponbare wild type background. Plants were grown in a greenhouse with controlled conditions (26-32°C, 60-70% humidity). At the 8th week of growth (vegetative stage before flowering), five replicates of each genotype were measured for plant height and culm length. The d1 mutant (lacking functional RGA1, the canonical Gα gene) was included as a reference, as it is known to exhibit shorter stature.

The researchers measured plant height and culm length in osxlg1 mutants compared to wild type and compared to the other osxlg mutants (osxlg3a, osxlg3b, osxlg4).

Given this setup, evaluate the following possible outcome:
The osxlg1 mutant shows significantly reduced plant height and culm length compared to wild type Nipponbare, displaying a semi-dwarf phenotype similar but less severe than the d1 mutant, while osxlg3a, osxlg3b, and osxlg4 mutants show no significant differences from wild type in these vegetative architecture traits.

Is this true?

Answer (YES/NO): NO